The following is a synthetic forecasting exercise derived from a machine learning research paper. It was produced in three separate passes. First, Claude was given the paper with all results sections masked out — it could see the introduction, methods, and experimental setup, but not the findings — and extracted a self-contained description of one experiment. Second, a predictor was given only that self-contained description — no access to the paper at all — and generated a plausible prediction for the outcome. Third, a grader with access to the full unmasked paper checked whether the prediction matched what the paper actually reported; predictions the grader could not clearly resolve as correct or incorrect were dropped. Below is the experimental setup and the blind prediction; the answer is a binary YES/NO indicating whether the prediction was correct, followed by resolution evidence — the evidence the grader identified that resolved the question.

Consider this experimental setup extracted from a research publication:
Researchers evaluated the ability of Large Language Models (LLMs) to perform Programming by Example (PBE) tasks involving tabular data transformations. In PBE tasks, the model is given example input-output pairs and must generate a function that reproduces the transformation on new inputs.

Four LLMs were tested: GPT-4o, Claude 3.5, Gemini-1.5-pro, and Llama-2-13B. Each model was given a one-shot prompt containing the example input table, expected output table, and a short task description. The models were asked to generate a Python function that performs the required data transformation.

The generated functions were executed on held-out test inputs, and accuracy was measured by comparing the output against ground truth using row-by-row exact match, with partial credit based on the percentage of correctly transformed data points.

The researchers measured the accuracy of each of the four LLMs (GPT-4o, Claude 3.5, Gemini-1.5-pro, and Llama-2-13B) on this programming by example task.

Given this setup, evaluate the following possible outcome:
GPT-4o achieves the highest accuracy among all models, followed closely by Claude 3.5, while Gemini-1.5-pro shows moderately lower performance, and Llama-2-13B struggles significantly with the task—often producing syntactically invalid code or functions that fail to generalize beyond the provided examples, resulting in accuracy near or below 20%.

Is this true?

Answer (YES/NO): YES